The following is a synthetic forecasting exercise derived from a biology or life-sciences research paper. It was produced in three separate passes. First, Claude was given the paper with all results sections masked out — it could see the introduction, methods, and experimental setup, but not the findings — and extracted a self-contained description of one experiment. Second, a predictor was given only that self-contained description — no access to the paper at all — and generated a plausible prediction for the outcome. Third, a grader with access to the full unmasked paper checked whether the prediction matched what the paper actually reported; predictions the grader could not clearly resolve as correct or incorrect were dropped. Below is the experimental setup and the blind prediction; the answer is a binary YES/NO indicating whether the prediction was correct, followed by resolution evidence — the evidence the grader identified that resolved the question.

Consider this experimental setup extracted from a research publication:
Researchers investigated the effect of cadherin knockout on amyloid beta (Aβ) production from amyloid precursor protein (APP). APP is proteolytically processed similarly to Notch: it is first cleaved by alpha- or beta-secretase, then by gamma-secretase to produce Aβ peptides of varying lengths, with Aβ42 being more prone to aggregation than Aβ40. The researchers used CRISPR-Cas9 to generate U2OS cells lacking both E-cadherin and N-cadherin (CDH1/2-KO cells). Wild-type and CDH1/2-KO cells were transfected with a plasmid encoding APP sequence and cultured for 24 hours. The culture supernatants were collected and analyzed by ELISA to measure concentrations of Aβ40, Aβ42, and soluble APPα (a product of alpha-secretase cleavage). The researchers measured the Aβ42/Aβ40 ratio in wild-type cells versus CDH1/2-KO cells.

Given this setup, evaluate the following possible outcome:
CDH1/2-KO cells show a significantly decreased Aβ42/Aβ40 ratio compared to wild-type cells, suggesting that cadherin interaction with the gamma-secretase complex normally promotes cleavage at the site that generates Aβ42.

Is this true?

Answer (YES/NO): NO